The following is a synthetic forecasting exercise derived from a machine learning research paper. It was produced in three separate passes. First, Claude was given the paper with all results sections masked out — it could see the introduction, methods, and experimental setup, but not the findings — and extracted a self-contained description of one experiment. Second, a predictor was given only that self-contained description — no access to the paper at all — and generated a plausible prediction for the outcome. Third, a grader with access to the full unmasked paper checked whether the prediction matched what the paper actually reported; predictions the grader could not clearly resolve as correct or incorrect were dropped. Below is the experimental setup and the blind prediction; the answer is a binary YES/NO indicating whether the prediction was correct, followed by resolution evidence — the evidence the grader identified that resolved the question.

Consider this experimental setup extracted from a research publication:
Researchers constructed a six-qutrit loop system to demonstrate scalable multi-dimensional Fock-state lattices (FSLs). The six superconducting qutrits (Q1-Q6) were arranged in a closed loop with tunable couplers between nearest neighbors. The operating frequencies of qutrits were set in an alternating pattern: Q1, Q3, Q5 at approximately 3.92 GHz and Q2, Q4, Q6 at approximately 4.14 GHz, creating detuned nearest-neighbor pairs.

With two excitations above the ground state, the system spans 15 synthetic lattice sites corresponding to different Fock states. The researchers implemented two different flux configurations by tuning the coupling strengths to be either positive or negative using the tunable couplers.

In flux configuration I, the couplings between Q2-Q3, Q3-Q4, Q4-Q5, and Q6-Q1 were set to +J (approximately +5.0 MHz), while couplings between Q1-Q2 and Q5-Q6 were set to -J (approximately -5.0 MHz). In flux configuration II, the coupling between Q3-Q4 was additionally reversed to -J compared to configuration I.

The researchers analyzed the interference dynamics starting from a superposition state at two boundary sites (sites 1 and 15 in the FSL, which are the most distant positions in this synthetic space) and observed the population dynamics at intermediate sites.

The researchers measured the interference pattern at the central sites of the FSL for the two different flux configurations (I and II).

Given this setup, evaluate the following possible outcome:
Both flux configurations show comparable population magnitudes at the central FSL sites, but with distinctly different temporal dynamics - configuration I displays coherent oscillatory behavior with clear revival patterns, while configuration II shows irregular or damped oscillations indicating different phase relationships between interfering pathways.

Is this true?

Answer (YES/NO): NO